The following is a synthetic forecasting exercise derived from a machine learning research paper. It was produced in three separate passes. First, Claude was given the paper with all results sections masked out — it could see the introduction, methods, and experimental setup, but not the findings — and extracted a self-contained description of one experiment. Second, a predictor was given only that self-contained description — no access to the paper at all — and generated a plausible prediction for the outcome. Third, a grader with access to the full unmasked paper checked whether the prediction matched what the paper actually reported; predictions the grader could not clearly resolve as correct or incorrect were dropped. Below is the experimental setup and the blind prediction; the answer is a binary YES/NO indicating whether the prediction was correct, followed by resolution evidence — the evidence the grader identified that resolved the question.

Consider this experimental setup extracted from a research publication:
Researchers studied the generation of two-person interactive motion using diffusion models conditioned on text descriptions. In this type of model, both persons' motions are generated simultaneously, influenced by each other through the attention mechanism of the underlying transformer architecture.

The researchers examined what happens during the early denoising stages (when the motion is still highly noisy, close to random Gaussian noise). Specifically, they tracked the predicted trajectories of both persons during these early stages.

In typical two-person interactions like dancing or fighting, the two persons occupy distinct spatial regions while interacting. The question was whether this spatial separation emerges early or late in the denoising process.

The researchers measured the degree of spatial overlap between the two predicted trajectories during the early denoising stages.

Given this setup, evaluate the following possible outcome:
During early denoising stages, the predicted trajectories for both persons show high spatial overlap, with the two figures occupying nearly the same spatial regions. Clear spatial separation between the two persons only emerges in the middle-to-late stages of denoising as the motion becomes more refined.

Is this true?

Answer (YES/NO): YES